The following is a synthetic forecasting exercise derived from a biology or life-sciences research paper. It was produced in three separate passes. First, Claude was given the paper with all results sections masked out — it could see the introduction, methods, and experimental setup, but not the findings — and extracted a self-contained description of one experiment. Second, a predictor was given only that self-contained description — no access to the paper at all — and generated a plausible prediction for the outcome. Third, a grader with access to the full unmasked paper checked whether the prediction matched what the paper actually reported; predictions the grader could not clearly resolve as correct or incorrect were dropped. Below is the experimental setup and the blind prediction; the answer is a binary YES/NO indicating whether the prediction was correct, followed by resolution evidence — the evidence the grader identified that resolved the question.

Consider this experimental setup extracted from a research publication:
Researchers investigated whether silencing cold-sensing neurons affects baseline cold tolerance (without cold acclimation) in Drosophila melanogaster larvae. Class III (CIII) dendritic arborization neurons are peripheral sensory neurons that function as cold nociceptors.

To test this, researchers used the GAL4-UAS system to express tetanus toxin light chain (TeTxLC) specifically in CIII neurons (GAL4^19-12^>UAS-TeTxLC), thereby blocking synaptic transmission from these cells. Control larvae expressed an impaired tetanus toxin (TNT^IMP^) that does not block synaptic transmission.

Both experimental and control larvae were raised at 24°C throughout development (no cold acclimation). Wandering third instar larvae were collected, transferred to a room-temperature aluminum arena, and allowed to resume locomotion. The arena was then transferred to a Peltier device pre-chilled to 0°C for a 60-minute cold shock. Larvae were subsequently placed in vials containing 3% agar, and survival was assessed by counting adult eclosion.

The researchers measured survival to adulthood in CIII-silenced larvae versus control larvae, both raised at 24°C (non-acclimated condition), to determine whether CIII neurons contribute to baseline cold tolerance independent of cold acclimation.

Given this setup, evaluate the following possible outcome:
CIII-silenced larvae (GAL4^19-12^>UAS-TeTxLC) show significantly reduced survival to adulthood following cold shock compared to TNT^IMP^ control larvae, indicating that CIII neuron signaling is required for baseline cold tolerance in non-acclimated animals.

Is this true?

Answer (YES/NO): NO